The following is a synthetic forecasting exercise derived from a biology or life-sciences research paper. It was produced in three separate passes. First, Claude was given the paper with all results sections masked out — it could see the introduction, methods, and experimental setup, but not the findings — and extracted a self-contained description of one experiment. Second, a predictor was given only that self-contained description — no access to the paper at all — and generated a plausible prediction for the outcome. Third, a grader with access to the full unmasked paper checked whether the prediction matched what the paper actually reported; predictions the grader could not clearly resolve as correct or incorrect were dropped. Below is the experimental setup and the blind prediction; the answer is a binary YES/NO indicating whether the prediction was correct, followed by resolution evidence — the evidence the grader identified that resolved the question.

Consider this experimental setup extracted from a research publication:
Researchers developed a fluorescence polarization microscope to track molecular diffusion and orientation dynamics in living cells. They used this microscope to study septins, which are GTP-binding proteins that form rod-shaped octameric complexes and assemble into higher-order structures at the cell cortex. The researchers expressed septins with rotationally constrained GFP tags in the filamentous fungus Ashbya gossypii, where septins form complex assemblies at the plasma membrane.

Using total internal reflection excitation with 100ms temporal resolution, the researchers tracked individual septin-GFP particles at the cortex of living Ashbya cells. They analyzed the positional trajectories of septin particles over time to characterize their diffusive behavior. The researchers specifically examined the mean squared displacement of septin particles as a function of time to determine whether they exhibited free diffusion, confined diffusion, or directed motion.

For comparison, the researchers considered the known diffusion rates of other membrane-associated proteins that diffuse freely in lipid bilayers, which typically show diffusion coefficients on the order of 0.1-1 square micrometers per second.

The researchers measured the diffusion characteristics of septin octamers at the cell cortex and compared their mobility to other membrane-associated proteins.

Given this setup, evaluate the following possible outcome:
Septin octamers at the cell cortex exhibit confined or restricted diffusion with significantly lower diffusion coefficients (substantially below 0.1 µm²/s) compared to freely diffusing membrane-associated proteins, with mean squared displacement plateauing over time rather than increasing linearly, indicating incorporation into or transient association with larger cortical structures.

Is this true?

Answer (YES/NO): YES